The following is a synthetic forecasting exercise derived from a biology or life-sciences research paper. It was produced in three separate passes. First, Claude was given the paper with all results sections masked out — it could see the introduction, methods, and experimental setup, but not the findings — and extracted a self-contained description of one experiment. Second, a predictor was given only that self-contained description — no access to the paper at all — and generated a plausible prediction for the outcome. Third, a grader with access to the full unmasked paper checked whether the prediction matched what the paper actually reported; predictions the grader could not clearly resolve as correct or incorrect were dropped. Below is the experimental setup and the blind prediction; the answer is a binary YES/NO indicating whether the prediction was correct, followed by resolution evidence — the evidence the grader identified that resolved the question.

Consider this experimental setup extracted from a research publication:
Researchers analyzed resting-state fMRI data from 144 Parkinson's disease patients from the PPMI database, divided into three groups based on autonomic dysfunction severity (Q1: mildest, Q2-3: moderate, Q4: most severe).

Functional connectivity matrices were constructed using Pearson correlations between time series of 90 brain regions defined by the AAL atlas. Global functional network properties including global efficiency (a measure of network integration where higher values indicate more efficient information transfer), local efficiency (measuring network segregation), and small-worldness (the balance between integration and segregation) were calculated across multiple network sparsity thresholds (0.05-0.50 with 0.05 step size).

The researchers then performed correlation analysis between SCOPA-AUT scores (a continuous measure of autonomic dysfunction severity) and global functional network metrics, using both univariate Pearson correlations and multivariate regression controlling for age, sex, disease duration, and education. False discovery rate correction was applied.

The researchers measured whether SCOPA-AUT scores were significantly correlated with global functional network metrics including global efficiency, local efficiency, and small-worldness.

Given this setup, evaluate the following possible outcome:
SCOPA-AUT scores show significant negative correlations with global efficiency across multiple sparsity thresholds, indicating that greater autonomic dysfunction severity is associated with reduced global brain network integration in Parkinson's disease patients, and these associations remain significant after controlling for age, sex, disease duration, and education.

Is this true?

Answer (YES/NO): NO